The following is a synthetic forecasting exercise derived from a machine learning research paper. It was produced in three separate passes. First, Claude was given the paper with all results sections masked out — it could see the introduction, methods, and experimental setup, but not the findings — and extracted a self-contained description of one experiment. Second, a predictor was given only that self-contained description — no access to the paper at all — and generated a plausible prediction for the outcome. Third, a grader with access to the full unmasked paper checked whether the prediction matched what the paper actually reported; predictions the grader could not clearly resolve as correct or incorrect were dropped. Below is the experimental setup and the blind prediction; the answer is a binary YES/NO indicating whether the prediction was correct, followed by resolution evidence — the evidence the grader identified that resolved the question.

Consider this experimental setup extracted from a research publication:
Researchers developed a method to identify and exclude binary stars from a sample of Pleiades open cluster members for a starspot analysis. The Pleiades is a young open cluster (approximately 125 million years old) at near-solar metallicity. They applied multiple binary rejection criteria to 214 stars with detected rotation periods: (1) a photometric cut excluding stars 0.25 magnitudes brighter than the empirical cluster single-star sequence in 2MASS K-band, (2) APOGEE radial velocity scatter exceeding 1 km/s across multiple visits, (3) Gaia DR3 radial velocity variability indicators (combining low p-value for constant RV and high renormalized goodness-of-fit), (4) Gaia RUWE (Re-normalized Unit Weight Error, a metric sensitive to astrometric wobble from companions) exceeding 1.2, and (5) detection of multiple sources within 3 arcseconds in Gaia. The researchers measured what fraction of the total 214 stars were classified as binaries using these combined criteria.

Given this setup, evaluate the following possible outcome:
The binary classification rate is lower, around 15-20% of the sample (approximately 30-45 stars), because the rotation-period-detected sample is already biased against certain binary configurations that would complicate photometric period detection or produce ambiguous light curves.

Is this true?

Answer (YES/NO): NO